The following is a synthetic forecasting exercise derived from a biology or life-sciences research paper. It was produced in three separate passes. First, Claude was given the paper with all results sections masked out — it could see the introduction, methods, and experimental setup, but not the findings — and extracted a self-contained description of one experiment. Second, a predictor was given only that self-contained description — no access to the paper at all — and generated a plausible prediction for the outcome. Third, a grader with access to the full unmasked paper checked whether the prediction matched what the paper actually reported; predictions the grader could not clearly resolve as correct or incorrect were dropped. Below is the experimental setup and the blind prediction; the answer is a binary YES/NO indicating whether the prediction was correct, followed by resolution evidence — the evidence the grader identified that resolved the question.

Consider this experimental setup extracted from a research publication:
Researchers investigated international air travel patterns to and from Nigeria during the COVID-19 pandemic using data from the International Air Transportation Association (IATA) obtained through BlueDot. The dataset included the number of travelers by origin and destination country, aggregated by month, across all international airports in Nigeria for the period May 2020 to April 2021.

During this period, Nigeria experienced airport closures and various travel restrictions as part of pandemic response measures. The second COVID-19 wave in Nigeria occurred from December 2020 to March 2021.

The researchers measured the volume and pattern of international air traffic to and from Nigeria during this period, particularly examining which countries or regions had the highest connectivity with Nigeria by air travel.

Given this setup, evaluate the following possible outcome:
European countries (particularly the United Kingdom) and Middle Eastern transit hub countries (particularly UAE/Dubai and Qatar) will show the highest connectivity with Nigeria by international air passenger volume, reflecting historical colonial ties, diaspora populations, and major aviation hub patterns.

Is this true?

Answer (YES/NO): NO